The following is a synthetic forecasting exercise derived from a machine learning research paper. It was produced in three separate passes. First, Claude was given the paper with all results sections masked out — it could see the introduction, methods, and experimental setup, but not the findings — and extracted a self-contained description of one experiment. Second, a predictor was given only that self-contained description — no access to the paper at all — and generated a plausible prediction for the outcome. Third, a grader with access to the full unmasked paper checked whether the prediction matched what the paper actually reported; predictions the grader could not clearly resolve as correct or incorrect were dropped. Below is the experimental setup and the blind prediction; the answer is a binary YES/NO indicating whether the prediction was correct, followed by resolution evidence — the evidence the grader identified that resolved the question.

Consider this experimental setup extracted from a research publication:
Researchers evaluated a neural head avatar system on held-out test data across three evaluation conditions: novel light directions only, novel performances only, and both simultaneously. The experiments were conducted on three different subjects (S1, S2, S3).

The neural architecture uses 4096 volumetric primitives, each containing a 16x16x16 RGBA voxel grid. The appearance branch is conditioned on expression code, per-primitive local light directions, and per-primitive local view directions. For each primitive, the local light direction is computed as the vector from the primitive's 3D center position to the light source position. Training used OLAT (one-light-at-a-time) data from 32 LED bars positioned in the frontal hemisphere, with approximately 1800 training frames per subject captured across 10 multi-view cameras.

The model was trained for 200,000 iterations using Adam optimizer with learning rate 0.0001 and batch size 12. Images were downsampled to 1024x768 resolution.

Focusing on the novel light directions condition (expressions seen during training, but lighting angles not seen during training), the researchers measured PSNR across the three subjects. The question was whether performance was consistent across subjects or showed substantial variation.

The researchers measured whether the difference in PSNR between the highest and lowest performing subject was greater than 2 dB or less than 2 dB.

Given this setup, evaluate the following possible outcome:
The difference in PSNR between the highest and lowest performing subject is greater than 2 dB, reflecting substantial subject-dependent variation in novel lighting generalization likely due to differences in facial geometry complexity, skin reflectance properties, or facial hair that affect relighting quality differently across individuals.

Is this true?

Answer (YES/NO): NO